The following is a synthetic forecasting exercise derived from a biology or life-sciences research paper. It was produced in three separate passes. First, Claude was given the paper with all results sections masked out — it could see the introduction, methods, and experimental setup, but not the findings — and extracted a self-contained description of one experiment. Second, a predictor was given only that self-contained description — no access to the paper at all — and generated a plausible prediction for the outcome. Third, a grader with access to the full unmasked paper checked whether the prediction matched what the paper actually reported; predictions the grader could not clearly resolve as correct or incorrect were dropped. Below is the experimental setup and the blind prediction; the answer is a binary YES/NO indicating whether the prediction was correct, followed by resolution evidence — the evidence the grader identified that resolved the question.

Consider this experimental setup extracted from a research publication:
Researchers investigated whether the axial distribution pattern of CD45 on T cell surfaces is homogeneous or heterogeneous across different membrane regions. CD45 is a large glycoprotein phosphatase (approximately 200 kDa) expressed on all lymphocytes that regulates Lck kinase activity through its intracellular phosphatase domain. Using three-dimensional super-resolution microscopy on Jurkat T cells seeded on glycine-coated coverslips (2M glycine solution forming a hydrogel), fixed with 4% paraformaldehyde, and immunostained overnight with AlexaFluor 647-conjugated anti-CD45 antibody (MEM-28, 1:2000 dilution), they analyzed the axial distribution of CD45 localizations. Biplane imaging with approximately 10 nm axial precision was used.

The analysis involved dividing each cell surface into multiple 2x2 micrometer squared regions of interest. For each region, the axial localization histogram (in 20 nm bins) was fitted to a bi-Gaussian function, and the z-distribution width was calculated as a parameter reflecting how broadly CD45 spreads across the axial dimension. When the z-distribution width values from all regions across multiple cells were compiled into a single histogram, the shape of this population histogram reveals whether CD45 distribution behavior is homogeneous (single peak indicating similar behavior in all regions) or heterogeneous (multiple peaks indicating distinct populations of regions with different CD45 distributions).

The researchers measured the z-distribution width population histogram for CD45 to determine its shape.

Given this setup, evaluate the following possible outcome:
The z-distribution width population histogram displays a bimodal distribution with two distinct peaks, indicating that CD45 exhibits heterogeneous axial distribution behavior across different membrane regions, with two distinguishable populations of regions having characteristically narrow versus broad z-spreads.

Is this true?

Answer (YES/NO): YES